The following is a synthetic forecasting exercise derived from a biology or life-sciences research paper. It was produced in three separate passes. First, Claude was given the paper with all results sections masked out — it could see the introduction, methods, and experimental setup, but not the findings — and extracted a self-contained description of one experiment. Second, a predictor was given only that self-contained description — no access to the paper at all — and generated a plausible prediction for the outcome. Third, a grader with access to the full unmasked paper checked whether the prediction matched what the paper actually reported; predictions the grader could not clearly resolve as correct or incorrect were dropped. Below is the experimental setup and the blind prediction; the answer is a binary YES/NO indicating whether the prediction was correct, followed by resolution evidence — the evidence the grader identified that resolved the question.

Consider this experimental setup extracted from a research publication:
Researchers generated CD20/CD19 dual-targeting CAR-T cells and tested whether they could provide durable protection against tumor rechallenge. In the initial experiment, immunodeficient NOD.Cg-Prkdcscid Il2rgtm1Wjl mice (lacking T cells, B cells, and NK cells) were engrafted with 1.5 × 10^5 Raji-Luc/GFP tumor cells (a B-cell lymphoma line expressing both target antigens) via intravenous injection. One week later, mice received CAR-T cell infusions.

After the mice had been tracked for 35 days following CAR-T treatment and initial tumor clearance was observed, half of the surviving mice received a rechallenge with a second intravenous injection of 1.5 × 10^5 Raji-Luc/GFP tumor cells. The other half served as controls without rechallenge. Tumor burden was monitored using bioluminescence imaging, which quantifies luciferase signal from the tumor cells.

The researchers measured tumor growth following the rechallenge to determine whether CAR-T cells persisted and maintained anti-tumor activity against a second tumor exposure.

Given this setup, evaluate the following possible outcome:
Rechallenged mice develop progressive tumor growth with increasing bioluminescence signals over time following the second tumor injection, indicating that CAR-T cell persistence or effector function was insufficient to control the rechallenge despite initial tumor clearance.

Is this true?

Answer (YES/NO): NO